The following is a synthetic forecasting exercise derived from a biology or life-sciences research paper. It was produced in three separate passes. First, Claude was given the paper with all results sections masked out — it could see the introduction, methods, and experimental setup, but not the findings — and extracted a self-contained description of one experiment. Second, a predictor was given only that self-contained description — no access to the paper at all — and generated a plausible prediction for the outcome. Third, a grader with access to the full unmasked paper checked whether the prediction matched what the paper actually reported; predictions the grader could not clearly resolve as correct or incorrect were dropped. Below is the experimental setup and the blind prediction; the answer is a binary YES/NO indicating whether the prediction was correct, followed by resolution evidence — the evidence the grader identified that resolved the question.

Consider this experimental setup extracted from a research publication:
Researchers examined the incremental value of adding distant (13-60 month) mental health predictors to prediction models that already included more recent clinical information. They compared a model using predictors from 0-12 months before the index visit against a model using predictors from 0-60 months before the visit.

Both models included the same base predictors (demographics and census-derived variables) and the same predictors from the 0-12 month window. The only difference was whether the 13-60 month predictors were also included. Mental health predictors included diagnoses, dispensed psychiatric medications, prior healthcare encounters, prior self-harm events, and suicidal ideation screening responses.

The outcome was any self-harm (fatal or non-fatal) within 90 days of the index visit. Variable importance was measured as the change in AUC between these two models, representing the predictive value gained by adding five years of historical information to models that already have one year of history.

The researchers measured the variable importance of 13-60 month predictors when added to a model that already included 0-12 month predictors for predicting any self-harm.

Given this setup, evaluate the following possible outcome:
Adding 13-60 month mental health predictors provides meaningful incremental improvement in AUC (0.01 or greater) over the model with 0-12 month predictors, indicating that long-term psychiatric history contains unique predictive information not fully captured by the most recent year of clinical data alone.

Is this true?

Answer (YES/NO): YES